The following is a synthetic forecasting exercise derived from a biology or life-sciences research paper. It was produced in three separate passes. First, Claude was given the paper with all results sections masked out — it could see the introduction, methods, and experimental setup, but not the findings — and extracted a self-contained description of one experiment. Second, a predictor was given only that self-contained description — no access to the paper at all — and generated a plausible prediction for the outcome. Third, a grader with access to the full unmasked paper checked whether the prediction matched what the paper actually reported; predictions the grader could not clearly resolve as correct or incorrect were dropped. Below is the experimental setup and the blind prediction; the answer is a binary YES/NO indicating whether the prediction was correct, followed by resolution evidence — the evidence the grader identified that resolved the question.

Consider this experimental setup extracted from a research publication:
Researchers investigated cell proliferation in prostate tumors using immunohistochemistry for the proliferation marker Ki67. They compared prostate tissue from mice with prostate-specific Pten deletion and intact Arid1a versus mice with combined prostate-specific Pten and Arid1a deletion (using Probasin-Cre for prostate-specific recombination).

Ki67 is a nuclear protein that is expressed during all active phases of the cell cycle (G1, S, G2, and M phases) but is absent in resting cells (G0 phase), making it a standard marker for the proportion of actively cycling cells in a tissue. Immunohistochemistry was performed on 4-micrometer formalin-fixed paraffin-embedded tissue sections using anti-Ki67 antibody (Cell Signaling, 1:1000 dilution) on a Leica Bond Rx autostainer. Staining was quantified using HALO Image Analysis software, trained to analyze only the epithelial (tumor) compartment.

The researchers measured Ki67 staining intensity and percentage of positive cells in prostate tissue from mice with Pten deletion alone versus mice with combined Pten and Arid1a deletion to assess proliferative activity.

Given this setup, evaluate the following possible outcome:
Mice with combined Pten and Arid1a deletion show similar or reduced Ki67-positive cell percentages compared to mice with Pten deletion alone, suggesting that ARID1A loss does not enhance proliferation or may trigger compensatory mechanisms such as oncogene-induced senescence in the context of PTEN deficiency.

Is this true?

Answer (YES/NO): NO